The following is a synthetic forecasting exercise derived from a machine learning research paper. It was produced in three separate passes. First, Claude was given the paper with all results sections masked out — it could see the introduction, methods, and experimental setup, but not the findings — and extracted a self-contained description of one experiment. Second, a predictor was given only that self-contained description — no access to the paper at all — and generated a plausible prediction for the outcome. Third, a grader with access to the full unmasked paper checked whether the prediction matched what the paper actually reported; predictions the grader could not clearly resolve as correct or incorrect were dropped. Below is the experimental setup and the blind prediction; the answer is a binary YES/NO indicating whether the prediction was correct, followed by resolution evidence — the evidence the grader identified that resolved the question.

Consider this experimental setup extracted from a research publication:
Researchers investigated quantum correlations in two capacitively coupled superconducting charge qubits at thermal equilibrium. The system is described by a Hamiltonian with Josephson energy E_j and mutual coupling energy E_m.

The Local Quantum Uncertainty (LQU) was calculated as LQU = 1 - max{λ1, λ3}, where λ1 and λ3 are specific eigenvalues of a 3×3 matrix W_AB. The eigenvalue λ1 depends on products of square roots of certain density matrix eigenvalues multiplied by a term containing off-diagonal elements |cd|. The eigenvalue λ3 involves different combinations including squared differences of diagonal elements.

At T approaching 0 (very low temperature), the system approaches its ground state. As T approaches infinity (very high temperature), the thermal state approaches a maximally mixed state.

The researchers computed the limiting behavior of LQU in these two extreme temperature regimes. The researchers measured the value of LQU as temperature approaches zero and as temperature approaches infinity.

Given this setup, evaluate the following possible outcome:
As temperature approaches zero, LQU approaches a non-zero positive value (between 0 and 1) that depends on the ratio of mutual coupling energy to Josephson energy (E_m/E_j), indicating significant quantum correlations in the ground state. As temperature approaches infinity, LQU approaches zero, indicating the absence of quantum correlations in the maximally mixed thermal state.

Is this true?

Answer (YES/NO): NO